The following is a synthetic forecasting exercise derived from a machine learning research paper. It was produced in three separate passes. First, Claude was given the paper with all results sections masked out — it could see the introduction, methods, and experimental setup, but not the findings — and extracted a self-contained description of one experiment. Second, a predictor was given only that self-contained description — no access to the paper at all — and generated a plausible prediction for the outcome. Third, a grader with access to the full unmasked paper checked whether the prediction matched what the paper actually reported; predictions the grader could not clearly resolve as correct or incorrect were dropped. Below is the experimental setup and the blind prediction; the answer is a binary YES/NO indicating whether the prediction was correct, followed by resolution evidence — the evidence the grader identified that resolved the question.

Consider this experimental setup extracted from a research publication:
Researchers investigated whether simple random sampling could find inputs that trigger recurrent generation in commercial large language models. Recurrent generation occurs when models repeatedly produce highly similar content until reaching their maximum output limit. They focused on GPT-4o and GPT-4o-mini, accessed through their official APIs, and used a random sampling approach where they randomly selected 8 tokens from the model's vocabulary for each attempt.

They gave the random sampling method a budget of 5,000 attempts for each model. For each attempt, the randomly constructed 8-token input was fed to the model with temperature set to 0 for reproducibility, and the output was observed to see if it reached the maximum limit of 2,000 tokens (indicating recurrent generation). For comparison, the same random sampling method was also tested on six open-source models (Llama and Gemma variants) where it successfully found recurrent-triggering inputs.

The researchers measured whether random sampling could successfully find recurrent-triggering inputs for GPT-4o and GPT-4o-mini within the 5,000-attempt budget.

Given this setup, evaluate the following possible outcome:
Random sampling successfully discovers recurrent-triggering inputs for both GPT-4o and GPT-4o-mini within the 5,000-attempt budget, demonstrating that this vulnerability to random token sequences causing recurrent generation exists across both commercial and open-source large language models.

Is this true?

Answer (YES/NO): NO